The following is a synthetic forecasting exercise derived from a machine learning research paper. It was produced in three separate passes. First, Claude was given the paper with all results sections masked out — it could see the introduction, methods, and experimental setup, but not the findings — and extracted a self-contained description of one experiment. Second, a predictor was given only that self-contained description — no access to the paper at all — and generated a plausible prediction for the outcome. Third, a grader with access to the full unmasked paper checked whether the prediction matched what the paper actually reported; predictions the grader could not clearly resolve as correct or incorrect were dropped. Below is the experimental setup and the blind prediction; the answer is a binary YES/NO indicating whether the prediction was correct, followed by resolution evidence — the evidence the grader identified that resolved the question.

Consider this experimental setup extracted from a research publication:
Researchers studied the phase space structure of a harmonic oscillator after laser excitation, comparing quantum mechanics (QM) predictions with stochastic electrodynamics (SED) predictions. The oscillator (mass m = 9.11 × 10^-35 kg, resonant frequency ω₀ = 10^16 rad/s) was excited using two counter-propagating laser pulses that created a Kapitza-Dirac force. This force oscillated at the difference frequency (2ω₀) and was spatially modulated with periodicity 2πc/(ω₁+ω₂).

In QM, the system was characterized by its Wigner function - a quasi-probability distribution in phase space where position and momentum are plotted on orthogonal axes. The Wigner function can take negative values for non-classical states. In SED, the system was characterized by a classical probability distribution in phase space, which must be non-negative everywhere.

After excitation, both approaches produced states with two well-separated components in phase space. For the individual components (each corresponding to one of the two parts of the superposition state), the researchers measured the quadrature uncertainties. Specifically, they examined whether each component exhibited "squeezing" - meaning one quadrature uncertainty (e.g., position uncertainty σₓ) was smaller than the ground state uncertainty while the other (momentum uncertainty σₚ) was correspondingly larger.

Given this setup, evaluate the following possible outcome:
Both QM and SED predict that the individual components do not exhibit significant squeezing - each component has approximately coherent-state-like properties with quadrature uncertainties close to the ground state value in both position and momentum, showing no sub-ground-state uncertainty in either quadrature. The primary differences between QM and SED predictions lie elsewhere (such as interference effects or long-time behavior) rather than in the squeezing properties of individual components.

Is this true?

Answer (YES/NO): NO